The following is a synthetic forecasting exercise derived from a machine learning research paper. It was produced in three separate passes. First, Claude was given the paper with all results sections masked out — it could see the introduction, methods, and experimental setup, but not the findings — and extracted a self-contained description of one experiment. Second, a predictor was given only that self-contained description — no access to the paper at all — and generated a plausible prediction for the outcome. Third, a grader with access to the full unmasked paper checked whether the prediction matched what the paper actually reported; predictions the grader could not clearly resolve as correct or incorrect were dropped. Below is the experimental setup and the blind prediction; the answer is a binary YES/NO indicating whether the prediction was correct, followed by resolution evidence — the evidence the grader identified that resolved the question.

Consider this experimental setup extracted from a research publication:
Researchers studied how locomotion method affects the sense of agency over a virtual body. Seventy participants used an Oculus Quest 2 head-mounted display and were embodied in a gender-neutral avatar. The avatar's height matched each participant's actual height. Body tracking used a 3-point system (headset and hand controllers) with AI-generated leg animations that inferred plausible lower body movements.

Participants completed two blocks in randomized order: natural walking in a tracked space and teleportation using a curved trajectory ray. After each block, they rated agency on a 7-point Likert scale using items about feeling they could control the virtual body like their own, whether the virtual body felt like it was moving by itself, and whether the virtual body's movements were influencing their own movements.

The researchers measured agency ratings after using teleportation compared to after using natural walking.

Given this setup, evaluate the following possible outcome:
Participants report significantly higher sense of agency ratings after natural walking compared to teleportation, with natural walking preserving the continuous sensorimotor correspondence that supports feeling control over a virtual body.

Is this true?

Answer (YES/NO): YES